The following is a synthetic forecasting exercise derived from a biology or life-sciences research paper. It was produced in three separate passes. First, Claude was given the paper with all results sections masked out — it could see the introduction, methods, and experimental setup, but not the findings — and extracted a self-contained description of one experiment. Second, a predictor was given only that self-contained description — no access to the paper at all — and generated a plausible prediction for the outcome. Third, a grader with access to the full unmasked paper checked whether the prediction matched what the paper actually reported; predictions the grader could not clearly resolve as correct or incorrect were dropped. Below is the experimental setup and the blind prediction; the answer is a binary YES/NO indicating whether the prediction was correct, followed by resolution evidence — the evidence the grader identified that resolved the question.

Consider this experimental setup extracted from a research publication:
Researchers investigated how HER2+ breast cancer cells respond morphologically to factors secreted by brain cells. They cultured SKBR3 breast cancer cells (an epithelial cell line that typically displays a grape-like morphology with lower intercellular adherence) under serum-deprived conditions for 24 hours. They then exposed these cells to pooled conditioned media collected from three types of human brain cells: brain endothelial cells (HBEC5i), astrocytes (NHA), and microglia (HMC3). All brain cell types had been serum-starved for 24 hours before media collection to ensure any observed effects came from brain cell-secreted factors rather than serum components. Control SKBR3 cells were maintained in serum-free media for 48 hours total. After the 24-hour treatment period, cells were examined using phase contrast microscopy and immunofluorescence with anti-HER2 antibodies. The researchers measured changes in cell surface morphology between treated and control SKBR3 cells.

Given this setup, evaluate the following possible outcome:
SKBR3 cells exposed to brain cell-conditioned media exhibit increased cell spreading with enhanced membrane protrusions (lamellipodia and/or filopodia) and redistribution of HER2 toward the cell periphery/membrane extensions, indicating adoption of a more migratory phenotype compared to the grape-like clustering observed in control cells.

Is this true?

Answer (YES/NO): NO